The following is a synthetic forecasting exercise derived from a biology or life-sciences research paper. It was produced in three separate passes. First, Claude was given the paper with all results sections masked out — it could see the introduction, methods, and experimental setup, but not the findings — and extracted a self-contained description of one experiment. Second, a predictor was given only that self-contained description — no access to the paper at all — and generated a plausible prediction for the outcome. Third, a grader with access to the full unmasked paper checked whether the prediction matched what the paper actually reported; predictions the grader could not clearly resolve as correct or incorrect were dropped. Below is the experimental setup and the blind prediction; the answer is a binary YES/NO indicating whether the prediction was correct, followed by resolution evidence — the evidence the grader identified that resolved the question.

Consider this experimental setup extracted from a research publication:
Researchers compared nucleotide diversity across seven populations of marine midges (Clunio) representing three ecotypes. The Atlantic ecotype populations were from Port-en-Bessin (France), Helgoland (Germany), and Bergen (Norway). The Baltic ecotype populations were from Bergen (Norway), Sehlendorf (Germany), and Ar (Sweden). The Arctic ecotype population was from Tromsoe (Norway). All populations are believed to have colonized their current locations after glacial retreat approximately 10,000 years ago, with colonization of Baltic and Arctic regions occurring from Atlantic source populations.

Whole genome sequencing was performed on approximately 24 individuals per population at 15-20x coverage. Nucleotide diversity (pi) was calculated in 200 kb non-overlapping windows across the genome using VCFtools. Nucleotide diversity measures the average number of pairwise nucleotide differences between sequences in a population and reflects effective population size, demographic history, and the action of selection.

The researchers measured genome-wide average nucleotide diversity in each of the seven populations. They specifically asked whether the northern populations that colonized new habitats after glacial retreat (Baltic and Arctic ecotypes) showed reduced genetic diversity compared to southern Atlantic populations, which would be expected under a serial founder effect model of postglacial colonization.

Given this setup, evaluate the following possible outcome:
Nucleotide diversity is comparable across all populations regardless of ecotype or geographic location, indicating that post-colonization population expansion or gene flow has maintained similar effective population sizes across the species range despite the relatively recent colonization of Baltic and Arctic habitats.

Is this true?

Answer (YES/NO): NO